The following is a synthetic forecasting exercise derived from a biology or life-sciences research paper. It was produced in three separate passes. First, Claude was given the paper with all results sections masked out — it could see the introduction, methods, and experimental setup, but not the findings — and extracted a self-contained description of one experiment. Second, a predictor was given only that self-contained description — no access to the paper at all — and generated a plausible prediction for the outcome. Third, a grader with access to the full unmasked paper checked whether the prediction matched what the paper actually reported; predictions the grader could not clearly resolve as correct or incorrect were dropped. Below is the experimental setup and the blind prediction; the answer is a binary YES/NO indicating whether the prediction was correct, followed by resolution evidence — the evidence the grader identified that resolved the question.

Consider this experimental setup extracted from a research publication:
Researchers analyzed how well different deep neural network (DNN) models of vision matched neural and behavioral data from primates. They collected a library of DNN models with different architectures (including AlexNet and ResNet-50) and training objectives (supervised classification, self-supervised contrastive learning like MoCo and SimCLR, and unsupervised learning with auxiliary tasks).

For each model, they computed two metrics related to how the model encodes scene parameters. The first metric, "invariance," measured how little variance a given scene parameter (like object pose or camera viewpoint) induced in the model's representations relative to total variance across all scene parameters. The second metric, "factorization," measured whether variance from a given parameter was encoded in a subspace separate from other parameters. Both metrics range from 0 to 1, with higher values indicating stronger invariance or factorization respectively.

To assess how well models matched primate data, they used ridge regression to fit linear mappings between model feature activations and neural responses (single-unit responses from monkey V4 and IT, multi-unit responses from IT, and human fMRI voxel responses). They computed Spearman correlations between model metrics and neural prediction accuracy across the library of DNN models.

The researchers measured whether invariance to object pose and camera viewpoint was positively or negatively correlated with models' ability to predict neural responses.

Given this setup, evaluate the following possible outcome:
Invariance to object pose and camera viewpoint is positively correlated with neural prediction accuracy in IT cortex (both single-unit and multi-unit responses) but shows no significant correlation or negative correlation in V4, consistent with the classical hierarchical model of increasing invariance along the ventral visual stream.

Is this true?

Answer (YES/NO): NO